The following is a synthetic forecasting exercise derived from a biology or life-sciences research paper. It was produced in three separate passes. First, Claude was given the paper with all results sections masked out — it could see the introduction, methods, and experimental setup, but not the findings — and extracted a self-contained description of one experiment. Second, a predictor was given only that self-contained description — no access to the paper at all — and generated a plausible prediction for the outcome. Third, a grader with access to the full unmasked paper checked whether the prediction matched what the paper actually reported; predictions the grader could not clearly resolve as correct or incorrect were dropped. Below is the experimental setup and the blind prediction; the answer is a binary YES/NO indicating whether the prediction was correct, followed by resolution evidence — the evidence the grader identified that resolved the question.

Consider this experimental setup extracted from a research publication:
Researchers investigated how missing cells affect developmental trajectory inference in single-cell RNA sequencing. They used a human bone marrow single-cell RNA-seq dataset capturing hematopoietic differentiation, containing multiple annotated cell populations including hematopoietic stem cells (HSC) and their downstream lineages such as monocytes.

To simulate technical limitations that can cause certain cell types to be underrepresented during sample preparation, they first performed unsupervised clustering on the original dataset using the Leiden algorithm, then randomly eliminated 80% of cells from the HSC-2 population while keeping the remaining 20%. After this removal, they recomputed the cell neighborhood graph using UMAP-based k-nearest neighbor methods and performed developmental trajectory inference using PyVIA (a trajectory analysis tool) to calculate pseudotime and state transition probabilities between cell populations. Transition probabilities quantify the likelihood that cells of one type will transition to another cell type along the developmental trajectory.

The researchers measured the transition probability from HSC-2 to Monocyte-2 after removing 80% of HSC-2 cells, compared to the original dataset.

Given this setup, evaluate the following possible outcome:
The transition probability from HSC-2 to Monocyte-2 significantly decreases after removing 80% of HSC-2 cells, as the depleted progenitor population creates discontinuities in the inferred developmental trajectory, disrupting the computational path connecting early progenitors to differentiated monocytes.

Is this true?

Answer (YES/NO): YES